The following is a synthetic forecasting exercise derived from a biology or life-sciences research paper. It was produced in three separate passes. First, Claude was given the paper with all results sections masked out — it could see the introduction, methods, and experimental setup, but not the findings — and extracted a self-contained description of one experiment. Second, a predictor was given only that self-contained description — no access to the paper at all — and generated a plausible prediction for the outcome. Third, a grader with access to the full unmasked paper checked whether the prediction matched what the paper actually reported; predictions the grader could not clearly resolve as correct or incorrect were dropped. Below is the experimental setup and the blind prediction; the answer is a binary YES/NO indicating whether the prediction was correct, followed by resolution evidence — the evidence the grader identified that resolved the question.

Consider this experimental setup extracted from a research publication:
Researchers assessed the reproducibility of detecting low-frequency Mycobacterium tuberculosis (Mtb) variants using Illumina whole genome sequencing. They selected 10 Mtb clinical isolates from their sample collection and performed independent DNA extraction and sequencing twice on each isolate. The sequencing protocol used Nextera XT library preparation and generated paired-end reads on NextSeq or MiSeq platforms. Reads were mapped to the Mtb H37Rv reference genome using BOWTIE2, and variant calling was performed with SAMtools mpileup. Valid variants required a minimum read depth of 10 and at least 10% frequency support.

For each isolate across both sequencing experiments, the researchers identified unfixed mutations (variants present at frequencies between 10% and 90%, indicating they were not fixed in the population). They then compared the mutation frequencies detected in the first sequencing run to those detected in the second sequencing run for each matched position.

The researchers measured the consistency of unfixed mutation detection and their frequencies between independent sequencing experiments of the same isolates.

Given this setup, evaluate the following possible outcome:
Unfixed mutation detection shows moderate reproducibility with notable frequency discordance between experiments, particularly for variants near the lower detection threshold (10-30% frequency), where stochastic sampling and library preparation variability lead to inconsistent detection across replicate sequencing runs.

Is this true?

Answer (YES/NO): NO